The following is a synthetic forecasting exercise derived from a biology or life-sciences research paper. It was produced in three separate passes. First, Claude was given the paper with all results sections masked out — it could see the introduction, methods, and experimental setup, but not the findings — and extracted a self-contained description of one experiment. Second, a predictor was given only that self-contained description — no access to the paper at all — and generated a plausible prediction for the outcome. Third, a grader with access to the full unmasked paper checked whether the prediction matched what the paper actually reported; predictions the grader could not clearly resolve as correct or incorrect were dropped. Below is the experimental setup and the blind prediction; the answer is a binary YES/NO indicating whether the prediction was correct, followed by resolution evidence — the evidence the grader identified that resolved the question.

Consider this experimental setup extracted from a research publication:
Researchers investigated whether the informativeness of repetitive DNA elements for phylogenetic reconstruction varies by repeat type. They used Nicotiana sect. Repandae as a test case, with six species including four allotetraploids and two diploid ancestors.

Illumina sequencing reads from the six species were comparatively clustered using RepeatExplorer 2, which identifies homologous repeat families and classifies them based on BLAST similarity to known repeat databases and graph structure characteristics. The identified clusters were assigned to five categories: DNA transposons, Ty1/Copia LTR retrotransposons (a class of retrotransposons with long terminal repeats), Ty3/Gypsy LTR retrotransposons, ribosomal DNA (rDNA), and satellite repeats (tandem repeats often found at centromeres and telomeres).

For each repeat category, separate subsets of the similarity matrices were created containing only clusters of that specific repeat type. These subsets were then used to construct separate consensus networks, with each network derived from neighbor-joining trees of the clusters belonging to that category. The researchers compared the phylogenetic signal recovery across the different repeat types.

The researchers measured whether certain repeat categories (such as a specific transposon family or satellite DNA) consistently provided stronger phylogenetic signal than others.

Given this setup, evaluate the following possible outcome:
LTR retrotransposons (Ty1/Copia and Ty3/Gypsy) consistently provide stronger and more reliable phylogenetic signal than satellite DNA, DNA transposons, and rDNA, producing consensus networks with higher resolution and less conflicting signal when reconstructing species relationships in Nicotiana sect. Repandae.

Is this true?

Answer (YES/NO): NO